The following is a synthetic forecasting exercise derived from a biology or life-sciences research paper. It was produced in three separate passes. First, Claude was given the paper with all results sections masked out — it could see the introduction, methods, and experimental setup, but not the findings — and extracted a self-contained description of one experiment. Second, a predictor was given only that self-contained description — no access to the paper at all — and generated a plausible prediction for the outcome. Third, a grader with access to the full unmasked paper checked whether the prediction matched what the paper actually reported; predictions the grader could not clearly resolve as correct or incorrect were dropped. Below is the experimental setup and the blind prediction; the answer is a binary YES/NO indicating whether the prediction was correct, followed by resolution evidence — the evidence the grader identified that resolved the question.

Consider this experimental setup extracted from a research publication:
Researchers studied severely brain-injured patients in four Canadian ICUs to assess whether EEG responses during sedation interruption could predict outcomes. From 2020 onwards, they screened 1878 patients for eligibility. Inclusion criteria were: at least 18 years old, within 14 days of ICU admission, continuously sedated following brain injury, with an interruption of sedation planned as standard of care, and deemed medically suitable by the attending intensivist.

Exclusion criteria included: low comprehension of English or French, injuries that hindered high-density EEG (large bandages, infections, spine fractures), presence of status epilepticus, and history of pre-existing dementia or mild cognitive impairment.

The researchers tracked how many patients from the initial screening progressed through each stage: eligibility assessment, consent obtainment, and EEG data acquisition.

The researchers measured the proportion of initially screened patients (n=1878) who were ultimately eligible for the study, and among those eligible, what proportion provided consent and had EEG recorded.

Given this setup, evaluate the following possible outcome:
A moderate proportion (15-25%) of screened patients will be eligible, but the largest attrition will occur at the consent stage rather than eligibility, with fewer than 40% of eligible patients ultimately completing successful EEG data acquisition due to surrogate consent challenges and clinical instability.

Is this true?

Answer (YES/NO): NO